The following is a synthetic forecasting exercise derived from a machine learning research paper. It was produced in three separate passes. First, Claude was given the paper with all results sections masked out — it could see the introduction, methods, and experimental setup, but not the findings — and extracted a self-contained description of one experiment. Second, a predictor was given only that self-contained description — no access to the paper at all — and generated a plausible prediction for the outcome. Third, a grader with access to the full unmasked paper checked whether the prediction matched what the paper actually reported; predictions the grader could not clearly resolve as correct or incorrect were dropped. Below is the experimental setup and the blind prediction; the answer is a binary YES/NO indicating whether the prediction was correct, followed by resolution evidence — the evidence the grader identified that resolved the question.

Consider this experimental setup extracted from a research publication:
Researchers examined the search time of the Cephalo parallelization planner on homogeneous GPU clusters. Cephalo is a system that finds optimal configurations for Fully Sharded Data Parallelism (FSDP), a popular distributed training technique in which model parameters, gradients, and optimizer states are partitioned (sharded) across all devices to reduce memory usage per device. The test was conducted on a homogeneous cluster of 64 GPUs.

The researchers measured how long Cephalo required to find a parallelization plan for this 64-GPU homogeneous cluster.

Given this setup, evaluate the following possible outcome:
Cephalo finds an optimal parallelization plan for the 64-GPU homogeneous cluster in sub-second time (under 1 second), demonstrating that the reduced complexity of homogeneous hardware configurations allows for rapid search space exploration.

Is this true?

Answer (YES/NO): NO